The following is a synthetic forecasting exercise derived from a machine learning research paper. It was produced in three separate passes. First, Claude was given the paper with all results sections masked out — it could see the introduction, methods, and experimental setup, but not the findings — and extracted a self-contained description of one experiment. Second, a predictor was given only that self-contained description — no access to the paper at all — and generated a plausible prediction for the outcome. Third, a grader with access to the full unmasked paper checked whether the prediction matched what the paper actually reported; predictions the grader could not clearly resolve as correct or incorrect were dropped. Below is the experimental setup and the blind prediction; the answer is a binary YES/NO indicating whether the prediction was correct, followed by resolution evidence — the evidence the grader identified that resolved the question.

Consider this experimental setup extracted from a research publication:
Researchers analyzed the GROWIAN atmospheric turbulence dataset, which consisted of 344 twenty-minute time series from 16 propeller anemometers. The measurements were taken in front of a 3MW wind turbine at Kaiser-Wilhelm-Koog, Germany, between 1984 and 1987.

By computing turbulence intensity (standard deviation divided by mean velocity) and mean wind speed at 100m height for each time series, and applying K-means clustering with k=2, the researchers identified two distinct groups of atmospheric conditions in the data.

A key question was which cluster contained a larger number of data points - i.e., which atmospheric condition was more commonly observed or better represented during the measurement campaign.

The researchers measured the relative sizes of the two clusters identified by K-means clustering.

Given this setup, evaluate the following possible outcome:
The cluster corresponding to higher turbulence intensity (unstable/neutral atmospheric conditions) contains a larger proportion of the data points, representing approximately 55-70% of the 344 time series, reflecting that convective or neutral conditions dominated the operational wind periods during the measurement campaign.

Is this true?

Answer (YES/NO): NO